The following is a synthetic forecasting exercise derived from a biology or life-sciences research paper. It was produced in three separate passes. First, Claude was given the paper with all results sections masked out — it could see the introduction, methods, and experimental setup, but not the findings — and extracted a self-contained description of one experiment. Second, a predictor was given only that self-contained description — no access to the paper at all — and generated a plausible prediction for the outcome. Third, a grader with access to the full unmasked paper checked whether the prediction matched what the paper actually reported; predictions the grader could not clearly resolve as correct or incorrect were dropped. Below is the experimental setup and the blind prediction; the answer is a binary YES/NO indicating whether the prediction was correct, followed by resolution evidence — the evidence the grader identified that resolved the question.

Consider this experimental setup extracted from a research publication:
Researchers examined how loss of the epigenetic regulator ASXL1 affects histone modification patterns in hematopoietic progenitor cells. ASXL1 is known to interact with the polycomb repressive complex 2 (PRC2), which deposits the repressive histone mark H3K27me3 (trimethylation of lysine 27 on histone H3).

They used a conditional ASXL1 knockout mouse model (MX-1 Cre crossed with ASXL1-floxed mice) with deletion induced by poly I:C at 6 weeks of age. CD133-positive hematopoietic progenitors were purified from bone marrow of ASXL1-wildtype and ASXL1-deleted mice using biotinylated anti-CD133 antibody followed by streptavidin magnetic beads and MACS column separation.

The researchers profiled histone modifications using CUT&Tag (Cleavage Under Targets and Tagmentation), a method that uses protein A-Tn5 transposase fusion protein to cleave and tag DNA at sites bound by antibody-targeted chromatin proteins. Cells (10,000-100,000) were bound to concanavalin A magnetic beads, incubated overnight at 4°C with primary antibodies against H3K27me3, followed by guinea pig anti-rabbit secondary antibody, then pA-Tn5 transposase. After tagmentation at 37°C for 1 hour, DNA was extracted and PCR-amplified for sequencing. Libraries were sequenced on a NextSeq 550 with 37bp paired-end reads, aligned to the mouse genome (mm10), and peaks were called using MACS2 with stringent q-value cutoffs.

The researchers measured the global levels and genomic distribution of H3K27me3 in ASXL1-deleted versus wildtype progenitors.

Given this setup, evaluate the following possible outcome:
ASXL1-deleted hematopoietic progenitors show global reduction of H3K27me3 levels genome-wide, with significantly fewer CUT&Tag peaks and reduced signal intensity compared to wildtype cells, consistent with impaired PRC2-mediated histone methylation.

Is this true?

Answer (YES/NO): NO